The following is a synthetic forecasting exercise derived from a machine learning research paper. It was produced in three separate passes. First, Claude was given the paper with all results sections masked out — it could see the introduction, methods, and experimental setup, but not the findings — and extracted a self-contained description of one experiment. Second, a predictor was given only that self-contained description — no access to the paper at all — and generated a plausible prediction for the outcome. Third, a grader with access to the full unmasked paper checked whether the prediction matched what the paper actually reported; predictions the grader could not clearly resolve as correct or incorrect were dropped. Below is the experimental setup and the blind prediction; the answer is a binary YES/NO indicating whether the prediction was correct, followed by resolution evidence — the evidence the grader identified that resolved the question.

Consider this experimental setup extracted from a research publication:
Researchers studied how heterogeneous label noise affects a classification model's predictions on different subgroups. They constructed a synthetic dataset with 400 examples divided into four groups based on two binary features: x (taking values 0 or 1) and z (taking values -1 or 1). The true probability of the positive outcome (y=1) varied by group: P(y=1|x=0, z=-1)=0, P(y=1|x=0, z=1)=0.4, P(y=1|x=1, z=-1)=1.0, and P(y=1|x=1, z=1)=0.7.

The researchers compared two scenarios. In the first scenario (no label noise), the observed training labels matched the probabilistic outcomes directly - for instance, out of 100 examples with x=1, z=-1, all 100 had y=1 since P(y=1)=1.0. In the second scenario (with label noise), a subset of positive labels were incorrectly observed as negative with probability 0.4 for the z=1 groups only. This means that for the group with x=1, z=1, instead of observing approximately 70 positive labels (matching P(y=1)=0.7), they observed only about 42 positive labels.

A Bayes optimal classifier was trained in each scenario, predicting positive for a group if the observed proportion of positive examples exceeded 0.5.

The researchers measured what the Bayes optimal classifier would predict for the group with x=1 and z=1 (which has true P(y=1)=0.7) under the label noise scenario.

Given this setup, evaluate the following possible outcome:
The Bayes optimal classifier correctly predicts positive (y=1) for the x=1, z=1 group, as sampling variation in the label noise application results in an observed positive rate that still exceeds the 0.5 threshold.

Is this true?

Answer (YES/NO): NO